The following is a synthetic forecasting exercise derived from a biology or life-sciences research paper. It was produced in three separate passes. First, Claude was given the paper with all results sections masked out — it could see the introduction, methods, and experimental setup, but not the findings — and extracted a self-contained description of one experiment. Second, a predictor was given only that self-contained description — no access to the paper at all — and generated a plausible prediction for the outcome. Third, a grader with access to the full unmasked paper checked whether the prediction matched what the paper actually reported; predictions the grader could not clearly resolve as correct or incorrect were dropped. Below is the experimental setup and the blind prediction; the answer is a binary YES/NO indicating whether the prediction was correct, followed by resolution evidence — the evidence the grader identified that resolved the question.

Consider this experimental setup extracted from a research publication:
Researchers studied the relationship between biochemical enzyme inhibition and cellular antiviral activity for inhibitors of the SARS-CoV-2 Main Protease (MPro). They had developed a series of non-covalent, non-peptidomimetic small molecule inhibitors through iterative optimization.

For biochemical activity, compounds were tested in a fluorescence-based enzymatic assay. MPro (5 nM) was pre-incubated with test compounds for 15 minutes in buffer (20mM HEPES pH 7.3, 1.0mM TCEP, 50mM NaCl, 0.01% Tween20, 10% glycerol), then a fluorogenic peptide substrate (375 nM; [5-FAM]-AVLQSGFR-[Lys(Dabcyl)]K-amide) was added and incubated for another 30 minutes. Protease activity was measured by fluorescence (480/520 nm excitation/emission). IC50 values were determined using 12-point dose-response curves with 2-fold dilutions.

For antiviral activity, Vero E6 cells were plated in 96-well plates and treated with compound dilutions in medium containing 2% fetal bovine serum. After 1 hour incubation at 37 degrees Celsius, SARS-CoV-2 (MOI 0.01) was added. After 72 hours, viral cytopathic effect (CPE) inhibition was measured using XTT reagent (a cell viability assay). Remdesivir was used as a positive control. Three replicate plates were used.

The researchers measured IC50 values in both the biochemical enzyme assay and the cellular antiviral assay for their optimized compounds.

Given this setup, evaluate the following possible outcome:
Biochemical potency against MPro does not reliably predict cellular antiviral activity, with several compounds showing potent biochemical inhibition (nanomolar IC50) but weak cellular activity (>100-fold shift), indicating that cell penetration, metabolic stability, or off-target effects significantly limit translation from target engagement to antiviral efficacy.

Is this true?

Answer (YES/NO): NO